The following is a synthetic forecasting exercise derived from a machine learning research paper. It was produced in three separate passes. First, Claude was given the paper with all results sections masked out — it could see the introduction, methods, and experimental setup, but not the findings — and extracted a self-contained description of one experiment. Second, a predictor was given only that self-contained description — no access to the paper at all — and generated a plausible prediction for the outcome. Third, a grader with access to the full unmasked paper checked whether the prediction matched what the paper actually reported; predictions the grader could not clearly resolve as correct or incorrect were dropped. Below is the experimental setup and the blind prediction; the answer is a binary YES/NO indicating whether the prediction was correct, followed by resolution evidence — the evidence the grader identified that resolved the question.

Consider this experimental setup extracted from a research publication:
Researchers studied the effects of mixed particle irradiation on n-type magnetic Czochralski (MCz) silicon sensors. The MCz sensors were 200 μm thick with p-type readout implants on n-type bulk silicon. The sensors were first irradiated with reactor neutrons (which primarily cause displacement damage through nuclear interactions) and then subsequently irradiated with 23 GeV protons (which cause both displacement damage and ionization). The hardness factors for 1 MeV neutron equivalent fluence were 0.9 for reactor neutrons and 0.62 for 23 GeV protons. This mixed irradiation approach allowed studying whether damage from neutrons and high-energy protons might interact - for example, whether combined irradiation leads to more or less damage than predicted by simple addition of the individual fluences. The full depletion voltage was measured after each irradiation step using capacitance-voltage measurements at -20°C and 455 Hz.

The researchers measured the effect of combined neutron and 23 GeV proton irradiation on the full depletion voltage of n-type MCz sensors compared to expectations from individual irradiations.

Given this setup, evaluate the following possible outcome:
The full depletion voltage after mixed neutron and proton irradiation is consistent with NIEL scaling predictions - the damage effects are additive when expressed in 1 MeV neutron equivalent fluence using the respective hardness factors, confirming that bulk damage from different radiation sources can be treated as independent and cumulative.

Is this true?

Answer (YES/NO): NO